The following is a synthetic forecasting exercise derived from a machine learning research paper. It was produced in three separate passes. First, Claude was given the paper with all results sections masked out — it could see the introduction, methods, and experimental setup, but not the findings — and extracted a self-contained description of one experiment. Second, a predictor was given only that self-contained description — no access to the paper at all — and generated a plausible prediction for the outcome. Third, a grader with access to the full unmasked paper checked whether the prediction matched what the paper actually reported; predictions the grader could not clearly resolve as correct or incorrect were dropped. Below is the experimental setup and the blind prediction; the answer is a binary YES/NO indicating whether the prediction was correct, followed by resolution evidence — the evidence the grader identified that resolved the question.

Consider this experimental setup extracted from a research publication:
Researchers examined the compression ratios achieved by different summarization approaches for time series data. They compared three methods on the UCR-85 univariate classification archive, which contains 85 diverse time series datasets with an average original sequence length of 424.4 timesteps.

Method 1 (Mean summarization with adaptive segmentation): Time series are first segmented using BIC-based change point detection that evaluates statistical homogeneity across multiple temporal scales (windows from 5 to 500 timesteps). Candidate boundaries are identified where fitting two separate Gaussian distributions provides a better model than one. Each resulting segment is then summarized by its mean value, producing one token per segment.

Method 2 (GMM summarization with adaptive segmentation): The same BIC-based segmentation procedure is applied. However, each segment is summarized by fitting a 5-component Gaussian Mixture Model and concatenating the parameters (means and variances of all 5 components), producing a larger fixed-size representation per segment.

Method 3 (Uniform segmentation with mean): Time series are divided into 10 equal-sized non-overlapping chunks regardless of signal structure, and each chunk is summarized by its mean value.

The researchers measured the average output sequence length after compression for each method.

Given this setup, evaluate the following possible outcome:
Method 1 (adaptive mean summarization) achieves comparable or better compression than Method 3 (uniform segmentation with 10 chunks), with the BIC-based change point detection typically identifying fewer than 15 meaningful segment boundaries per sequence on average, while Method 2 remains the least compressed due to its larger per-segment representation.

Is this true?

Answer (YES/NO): YES